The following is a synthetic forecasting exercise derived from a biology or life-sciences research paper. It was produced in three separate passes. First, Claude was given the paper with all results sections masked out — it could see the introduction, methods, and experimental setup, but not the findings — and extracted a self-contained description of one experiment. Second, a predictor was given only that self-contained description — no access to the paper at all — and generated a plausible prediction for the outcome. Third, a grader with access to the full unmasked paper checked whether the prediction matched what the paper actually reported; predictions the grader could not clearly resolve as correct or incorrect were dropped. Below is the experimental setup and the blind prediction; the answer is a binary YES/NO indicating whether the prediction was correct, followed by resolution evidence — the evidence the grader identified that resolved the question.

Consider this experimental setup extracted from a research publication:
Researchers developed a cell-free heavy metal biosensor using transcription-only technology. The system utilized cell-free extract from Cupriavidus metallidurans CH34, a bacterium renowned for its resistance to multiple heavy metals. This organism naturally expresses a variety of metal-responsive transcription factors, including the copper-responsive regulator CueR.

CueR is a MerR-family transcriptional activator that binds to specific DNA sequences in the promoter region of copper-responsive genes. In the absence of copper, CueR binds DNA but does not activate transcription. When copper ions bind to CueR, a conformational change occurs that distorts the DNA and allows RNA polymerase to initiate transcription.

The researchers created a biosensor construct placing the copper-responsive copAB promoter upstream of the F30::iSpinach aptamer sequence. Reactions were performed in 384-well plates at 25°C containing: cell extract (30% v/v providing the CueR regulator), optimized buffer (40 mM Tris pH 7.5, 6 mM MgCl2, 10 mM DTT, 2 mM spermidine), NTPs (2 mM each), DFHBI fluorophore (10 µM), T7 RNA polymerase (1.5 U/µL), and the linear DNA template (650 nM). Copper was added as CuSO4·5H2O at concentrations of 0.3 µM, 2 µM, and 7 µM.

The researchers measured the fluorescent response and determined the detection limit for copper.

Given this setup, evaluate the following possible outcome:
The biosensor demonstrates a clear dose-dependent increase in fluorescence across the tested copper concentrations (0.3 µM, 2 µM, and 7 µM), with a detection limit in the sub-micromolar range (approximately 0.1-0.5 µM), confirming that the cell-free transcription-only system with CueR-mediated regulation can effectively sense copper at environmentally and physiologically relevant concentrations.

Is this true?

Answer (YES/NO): NO